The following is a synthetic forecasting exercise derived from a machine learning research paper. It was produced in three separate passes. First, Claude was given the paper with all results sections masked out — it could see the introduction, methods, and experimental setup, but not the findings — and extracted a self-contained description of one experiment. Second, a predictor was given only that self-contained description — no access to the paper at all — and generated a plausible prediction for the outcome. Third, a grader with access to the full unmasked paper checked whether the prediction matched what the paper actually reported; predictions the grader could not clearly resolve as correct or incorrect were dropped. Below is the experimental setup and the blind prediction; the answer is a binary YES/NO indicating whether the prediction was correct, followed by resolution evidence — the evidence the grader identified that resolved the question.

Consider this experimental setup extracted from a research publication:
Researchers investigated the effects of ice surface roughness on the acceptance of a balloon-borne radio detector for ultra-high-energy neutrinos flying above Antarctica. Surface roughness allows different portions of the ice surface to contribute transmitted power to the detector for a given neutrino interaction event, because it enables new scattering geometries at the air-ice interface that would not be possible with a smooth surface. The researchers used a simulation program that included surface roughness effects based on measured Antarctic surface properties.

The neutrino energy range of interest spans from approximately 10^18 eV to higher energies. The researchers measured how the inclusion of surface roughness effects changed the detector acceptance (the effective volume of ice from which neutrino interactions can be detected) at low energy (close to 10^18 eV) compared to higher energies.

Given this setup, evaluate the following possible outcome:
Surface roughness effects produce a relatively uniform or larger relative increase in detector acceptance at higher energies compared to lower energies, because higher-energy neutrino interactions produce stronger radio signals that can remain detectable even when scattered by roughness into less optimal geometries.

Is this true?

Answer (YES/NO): NO